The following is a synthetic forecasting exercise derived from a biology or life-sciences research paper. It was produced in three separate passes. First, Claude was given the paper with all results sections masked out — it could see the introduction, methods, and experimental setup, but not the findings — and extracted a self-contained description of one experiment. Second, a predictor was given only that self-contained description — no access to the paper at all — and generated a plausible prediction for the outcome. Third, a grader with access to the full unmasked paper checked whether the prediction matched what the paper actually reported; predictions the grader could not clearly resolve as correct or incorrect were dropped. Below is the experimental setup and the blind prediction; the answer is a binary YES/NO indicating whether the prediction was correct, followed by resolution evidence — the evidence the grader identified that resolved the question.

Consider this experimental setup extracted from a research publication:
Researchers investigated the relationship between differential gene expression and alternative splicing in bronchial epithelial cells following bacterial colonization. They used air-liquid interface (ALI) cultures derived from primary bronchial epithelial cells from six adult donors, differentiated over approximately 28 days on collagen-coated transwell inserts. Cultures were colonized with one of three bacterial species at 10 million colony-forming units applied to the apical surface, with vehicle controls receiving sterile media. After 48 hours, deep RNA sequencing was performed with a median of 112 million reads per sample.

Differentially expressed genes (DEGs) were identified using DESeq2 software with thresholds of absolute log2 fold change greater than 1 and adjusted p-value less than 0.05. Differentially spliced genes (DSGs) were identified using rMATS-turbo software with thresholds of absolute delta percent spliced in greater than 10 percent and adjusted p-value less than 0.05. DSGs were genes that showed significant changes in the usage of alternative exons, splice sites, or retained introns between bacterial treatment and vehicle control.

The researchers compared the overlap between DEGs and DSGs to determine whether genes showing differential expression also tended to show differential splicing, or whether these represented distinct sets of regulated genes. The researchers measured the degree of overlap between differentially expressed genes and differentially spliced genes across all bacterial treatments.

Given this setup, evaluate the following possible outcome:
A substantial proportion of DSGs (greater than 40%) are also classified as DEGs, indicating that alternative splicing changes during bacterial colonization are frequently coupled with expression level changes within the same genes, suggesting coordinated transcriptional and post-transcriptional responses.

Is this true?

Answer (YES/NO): NO